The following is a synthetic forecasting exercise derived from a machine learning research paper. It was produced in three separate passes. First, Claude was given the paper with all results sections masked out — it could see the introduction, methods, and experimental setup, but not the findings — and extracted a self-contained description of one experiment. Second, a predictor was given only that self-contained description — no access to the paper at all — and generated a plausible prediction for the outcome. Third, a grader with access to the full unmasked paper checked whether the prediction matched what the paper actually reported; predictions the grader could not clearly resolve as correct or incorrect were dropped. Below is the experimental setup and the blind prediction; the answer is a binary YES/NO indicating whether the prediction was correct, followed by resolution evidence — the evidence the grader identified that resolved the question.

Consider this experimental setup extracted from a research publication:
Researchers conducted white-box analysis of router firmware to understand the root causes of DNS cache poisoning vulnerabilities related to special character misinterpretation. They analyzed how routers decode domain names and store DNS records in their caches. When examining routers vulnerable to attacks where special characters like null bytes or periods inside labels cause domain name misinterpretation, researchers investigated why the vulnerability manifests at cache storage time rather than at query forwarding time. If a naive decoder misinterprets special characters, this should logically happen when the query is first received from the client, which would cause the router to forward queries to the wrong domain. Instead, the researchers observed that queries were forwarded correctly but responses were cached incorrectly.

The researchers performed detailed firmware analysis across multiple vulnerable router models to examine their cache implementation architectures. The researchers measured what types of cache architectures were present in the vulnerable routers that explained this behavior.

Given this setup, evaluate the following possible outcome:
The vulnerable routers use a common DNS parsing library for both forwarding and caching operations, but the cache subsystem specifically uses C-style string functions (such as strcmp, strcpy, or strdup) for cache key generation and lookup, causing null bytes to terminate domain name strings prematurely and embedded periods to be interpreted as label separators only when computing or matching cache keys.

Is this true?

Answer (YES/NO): NO